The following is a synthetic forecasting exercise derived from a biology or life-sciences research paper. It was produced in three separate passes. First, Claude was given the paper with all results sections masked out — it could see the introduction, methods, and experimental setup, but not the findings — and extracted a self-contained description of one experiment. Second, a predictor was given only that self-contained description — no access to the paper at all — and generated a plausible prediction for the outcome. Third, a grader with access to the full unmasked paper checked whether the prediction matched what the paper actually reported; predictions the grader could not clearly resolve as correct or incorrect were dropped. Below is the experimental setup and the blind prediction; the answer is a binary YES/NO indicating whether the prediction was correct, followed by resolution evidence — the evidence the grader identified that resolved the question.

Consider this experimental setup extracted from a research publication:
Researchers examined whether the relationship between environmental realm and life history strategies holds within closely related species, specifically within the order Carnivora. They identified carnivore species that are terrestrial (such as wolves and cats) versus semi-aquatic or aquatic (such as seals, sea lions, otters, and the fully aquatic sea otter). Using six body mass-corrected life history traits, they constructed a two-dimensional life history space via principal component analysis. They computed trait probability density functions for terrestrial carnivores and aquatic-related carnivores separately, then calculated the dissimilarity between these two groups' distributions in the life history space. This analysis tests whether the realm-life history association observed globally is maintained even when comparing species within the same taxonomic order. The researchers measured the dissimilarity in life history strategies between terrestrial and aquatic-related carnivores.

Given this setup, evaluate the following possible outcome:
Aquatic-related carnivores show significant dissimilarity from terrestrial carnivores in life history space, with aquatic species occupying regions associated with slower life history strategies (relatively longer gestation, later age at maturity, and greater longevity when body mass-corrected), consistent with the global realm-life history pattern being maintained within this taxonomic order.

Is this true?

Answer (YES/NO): YES